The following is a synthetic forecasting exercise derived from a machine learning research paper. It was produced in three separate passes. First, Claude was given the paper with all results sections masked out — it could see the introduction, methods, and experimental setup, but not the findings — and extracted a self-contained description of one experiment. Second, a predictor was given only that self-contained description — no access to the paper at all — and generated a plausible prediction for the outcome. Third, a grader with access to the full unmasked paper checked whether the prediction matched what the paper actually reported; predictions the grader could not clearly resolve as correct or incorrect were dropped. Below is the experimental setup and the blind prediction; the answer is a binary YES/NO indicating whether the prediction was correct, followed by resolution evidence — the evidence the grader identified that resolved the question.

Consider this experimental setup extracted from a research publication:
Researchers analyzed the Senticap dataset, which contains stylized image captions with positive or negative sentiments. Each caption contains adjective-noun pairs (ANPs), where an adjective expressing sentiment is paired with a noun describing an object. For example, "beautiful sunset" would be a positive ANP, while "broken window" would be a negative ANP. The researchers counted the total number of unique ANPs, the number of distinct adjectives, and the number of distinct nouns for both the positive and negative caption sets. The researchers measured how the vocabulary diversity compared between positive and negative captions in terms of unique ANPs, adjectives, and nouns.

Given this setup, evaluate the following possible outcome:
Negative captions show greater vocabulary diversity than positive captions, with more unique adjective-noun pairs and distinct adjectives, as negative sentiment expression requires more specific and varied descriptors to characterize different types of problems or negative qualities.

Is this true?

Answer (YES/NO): NO